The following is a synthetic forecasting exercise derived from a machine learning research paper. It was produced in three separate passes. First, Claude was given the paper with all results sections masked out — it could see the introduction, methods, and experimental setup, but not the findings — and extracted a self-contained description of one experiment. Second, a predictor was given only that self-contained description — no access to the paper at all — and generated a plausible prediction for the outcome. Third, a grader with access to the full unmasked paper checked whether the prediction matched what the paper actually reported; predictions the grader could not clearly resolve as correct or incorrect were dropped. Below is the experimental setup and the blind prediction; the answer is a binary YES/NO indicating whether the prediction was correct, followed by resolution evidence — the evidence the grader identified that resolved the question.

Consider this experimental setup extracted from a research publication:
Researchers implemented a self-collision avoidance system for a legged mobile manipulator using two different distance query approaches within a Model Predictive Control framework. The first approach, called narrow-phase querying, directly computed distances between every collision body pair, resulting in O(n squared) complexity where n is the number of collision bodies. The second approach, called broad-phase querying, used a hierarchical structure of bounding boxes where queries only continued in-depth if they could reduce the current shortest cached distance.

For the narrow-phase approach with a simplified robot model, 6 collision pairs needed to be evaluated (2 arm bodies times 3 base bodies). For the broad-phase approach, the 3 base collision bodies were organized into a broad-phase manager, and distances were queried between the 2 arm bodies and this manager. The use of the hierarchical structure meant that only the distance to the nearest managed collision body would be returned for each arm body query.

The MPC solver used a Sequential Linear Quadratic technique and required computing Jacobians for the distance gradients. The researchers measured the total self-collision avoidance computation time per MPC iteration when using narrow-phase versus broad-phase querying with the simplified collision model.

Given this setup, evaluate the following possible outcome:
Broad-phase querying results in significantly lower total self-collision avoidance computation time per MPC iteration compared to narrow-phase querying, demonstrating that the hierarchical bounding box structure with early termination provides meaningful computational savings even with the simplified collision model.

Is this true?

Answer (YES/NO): NO